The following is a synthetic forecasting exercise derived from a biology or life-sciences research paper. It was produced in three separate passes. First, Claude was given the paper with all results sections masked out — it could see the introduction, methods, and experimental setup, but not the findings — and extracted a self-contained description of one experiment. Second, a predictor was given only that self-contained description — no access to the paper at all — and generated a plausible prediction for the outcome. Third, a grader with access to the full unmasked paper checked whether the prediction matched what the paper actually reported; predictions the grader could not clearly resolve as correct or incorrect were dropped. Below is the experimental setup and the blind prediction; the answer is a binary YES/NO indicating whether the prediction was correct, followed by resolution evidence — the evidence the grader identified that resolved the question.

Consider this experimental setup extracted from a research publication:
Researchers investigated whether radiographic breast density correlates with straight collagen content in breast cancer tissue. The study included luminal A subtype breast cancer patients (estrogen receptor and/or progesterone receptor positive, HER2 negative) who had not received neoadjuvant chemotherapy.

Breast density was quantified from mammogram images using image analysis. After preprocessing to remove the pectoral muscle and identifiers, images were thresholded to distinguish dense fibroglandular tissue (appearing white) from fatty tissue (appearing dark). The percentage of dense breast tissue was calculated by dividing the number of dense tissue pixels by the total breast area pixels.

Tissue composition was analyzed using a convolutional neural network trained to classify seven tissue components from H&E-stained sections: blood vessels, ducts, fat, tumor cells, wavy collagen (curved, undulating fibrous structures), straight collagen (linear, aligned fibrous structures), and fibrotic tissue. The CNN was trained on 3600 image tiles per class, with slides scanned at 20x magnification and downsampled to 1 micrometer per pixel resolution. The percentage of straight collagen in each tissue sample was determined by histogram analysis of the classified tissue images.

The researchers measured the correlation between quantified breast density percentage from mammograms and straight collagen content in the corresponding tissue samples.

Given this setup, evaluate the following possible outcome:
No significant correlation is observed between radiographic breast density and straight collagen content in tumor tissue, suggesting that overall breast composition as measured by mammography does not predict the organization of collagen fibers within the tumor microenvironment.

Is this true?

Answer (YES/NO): YES